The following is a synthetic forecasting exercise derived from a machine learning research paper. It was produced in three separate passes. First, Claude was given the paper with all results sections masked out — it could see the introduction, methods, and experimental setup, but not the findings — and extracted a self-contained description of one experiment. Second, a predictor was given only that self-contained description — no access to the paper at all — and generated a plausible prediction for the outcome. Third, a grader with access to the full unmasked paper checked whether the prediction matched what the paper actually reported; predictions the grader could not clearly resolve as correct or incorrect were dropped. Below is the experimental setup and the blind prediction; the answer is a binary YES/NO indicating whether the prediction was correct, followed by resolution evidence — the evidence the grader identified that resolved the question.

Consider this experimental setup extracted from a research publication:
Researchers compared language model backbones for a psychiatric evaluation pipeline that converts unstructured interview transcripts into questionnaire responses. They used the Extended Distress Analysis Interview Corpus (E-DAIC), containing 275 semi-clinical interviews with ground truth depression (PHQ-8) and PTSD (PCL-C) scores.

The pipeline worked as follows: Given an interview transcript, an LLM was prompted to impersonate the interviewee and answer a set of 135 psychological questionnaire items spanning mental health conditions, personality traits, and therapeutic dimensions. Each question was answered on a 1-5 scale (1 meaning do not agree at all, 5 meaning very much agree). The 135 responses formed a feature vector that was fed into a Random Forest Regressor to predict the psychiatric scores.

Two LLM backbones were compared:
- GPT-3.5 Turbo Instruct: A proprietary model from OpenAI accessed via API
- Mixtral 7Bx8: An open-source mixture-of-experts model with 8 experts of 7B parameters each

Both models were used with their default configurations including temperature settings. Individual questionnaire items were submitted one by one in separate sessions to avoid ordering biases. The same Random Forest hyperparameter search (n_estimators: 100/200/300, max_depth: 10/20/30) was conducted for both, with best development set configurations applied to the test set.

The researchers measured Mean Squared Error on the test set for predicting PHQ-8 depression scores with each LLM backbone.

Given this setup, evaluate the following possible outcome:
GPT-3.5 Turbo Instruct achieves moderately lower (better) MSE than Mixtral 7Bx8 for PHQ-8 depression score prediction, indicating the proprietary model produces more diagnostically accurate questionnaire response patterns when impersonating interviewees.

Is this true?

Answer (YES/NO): NO